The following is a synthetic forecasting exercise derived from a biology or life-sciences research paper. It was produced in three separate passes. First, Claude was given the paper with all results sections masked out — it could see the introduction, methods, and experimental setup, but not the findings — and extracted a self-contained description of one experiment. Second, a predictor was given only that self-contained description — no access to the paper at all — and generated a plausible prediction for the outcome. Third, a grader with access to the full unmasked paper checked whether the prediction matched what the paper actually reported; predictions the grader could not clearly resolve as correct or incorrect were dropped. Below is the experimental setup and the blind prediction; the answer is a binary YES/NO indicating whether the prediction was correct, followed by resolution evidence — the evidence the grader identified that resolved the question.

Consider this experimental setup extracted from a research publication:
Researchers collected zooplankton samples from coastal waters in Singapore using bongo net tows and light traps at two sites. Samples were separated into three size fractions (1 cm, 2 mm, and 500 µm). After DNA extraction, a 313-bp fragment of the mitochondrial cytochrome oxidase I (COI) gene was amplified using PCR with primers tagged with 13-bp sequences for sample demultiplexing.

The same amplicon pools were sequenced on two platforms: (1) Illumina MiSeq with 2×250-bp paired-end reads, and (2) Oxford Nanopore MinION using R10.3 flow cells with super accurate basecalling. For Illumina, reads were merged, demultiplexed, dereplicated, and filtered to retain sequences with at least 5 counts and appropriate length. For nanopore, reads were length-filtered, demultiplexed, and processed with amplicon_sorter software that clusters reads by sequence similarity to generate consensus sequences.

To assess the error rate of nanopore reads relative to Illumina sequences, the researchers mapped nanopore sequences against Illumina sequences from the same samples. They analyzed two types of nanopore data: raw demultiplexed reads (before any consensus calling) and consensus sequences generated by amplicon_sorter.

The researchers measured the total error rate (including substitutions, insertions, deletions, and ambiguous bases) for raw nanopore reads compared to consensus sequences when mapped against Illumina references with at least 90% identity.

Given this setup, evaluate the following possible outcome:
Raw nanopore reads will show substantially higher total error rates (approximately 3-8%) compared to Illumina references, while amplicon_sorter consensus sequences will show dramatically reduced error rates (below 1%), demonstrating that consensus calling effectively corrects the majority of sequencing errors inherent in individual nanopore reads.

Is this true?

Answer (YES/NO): YES